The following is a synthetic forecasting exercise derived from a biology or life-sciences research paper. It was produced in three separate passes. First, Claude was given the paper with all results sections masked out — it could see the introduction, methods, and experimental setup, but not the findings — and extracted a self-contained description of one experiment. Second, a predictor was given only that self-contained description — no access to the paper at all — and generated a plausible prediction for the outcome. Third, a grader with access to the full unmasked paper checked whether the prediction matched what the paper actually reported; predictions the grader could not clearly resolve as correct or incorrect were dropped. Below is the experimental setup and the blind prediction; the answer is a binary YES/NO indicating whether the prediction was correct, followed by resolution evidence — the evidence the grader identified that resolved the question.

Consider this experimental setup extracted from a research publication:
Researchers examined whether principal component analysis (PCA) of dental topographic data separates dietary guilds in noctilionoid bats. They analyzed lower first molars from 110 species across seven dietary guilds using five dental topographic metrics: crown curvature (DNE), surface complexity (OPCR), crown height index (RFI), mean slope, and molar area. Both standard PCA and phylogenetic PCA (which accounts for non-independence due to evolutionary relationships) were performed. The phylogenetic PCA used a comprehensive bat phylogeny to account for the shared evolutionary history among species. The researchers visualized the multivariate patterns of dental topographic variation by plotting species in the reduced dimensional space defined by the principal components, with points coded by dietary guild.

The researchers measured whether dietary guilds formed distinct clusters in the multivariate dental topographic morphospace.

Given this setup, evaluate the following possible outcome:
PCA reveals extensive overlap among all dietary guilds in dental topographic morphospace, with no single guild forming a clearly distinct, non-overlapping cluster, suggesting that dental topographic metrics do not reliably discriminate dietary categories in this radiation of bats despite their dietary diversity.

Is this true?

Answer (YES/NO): NO